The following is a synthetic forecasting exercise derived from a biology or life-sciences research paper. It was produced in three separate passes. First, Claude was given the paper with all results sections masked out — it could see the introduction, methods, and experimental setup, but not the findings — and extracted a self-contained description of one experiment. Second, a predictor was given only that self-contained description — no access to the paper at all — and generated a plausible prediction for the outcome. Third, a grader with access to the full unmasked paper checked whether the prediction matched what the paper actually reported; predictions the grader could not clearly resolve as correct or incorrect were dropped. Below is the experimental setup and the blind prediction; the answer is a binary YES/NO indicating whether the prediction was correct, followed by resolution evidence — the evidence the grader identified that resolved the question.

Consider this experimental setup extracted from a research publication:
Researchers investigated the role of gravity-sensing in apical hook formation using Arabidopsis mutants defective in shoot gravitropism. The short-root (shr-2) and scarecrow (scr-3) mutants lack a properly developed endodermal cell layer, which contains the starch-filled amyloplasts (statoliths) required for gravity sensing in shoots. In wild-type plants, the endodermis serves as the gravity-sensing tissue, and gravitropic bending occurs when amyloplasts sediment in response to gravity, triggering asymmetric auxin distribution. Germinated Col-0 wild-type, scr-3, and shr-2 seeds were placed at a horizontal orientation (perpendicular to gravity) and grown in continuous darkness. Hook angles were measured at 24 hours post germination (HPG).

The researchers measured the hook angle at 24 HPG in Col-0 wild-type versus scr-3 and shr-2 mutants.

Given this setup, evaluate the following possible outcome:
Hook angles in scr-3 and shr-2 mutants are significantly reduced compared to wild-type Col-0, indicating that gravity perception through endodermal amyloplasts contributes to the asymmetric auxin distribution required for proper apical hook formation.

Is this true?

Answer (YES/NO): YES